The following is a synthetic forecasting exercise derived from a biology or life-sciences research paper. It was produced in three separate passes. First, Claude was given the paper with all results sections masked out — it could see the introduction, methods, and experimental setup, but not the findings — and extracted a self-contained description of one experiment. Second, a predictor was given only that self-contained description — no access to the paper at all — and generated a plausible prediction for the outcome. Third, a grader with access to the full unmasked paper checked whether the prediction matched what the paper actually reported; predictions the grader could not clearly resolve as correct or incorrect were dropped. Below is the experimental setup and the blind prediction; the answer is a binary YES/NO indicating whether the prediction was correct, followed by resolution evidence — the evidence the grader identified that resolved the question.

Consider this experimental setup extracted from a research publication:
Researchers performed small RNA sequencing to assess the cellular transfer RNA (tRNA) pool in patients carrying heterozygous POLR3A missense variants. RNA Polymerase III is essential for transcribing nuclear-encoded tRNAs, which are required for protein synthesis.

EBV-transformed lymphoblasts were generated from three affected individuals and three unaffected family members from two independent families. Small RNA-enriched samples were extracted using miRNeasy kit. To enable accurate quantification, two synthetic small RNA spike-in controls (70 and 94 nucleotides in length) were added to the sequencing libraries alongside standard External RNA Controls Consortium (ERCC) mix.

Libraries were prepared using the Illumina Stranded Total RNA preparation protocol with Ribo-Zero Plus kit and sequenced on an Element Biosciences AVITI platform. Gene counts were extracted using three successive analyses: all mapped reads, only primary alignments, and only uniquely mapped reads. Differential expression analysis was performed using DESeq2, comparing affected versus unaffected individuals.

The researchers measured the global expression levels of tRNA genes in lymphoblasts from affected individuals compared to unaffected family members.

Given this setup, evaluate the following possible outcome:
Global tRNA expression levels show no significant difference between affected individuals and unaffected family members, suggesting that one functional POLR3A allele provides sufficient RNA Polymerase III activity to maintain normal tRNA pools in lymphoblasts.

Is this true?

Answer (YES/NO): NO